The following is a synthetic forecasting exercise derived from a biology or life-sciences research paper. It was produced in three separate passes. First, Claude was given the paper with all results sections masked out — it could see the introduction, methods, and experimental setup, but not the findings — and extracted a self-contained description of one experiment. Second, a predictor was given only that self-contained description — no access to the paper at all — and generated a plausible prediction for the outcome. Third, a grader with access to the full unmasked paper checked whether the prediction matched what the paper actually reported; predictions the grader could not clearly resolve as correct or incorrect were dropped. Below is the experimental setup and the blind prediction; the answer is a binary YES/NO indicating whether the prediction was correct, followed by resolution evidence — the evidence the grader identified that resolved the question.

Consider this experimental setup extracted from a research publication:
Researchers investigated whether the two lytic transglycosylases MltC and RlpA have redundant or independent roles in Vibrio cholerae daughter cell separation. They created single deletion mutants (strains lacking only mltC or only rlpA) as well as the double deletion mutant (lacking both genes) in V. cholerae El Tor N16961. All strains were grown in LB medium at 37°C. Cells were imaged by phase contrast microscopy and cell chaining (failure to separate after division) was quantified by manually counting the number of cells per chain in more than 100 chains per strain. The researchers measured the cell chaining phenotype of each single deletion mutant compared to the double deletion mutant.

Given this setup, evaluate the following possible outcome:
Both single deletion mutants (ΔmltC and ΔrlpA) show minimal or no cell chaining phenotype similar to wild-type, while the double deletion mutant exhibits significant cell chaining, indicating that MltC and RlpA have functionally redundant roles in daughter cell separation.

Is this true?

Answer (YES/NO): YES